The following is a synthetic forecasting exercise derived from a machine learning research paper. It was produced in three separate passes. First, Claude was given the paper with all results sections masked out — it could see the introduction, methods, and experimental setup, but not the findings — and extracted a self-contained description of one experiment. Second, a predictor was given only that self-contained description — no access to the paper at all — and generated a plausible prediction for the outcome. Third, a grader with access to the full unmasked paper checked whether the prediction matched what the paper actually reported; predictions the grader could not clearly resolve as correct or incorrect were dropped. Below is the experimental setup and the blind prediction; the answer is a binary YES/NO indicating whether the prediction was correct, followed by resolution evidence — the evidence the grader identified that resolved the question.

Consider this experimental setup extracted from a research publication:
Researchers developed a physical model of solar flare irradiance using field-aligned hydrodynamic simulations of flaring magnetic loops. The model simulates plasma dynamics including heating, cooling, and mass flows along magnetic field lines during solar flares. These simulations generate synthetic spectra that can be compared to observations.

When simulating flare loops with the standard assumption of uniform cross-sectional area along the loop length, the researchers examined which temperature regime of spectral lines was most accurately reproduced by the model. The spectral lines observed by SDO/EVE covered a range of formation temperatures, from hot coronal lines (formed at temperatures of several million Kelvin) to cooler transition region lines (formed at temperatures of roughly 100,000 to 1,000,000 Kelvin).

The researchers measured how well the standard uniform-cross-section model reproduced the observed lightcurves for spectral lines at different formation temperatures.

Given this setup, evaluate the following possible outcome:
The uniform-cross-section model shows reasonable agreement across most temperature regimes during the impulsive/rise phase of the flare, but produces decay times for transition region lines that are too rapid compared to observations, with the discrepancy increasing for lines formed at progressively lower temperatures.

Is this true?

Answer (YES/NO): NO